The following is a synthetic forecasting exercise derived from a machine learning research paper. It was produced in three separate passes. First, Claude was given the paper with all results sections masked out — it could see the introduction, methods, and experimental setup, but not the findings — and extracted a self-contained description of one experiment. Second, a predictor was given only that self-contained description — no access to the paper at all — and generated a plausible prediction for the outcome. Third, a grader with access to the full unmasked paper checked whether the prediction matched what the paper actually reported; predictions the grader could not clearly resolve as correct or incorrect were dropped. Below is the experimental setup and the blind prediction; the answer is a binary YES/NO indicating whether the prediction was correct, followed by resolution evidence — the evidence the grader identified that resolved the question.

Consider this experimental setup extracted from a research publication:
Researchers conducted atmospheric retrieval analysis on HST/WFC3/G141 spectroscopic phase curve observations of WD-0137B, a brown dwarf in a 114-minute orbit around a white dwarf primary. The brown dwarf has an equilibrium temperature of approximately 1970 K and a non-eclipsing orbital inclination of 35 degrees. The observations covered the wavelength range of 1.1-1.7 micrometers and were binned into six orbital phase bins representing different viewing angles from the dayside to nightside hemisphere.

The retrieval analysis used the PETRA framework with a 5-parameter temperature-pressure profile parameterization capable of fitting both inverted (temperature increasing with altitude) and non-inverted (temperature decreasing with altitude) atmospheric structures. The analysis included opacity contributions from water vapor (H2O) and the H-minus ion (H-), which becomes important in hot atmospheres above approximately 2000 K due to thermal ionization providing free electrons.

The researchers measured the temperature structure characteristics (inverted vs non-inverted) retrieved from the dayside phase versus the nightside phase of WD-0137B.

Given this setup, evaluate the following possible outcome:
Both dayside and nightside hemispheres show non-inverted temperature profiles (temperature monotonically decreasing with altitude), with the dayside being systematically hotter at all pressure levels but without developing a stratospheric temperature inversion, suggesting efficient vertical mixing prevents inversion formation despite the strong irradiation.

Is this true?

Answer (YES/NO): NO